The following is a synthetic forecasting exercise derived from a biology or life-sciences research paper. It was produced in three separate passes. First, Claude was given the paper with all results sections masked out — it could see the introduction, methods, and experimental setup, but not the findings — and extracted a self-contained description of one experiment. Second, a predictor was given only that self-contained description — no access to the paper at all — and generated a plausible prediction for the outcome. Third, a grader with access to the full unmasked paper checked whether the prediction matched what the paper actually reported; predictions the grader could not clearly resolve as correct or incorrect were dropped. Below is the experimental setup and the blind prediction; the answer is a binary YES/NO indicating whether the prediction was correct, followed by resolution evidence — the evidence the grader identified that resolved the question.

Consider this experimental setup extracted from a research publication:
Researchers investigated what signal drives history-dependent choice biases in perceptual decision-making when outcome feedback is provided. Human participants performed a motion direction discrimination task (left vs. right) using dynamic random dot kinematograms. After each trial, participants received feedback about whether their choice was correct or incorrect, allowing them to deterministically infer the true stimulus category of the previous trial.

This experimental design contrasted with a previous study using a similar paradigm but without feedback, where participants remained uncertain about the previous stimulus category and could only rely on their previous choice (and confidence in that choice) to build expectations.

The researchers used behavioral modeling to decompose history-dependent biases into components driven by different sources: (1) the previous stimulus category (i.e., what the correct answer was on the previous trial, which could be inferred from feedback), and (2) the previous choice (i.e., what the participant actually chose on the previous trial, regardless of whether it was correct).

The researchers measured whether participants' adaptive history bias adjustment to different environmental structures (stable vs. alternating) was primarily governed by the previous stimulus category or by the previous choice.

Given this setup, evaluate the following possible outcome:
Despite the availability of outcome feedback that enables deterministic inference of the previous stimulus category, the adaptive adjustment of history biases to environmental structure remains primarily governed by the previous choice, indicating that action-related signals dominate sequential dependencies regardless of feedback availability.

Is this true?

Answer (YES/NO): NO